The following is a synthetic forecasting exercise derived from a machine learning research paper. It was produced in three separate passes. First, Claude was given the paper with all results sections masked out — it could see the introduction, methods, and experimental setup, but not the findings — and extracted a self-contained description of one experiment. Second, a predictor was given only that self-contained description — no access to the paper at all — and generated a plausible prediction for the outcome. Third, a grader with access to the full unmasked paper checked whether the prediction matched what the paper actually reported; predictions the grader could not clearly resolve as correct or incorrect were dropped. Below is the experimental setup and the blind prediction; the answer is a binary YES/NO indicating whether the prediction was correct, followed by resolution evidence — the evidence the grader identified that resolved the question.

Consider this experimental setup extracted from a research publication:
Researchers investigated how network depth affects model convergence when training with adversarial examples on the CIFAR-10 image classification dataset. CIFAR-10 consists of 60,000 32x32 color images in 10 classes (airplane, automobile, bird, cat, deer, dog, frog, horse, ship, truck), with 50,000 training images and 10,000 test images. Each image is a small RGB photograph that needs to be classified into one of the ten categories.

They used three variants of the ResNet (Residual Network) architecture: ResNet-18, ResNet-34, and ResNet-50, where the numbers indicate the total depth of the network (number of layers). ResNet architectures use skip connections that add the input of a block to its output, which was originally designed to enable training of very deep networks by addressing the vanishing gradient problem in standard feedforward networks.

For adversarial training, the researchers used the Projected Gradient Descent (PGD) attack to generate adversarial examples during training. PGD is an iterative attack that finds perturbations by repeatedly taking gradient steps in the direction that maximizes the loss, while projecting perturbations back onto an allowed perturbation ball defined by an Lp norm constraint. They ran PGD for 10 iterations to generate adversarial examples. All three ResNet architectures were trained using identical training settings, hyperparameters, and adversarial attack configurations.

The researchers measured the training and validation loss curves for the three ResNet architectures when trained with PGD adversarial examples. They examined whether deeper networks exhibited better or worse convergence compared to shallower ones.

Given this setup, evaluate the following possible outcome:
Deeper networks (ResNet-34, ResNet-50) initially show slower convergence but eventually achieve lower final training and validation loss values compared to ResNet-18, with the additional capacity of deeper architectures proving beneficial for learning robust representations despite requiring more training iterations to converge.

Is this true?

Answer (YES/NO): NO